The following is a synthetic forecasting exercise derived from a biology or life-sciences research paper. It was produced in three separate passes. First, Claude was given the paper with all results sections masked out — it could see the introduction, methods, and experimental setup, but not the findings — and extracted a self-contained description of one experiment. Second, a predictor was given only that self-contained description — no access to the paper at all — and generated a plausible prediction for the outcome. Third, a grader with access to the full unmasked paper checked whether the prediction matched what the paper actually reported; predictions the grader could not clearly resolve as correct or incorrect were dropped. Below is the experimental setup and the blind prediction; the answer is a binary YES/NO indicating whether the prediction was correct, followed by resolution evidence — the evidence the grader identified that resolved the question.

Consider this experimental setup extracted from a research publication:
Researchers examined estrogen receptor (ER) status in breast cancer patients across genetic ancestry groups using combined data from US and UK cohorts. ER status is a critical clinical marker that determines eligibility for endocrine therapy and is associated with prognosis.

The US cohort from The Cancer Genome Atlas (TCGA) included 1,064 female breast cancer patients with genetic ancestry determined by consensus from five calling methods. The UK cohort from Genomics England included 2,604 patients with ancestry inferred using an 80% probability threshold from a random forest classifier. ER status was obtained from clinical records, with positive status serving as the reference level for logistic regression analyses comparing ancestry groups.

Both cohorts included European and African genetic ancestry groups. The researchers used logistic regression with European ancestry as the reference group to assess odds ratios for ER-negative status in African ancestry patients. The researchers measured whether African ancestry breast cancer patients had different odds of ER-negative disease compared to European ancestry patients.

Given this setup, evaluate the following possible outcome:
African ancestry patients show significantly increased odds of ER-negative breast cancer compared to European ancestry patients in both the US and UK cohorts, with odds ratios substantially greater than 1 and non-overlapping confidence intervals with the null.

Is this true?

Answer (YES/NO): YES